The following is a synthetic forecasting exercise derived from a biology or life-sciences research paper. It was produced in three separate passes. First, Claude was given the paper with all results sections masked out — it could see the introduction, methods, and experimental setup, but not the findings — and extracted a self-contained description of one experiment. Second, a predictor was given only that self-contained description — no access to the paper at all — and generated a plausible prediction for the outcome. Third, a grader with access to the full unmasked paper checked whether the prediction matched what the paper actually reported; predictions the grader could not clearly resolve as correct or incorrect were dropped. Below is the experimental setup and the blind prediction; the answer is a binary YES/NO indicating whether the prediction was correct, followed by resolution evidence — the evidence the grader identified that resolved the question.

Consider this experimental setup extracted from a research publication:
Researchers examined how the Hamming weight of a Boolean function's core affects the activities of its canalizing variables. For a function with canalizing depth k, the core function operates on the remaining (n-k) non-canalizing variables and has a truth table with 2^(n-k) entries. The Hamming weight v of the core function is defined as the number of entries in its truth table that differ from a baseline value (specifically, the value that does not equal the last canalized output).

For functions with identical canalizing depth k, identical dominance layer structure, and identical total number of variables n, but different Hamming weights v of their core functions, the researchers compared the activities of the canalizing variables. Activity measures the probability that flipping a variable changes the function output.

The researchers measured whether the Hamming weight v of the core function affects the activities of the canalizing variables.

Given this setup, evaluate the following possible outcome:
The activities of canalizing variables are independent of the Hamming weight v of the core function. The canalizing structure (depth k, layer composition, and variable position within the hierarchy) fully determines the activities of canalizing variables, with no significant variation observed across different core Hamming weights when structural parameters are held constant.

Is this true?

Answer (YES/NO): NO